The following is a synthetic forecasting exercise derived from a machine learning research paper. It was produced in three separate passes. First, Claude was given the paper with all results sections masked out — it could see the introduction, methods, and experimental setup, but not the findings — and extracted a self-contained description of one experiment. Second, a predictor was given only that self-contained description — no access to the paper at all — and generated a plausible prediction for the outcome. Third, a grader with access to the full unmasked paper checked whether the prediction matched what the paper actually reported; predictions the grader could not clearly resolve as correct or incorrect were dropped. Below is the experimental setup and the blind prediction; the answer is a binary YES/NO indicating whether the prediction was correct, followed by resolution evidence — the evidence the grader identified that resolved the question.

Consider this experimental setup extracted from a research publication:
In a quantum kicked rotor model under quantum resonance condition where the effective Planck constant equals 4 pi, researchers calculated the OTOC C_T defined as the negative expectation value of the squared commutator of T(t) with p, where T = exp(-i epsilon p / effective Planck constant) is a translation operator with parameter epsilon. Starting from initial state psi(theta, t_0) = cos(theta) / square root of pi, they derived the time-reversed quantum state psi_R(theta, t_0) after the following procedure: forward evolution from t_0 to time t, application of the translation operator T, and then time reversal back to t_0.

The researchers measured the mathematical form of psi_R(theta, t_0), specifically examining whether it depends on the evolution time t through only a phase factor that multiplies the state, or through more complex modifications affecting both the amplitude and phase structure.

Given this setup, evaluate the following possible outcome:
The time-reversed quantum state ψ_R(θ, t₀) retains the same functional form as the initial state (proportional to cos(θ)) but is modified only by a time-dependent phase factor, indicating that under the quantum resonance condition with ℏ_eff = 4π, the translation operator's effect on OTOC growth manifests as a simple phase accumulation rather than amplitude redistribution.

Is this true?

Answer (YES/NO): NO